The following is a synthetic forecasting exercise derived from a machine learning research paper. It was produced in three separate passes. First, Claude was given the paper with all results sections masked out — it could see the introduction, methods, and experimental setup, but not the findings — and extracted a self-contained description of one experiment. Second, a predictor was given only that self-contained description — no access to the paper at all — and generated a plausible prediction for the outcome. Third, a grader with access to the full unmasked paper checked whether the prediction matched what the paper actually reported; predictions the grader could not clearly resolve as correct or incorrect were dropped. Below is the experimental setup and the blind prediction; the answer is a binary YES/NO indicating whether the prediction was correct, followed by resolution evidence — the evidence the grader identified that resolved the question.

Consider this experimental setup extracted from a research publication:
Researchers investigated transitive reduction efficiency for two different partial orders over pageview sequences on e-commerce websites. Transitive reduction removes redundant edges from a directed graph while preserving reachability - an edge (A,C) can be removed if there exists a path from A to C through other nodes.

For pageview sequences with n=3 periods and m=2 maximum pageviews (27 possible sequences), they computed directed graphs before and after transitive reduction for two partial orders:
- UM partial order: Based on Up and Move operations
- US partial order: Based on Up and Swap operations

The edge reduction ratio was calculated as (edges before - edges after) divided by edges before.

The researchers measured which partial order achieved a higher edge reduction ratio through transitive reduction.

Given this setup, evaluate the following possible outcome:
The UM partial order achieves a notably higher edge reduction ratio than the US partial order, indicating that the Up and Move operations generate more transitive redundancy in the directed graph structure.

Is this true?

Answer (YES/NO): YES